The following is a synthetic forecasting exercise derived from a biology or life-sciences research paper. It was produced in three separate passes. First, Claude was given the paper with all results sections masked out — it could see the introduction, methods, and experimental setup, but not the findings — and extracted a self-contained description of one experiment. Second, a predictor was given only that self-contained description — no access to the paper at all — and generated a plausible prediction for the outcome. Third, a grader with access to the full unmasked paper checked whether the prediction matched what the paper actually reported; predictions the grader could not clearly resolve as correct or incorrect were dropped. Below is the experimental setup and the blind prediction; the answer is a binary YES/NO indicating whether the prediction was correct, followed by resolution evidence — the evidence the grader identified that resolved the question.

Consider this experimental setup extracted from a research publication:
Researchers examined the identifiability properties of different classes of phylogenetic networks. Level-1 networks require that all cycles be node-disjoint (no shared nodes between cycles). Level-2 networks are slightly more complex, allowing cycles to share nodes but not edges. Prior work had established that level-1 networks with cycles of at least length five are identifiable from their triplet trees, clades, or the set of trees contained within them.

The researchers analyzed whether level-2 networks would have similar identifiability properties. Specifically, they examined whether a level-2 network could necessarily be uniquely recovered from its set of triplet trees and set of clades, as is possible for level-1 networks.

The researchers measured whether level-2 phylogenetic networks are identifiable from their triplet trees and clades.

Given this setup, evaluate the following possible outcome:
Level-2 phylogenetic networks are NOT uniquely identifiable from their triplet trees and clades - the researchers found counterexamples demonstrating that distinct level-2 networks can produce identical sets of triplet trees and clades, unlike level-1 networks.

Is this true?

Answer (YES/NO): YES